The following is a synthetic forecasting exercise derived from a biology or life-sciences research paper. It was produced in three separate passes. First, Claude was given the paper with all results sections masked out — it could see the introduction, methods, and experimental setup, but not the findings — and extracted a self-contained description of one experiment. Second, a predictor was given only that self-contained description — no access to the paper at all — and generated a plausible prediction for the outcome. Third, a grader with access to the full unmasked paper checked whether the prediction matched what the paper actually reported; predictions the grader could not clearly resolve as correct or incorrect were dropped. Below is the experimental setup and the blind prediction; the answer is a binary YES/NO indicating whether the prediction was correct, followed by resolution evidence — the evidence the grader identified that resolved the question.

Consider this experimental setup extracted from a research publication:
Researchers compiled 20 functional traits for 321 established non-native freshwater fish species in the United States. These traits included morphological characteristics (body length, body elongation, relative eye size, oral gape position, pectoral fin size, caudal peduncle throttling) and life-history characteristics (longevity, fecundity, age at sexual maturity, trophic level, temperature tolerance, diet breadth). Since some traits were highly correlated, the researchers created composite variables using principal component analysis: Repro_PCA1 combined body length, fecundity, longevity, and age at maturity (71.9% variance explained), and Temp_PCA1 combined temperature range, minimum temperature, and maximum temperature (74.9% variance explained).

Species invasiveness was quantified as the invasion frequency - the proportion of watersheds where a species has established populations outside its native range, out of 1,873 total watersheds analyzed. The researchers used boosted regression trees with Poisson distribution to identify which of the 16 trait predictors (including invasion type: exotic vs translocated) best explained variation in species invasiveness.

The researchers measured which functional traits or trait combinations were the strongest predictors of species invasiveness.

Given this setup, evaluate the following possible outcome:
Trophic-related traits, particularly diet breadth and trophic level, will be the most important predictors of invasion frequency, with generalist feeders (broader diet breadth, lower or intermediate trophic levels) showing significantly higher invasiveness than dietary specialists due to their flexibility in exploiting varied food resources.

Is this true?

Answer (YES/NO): NO